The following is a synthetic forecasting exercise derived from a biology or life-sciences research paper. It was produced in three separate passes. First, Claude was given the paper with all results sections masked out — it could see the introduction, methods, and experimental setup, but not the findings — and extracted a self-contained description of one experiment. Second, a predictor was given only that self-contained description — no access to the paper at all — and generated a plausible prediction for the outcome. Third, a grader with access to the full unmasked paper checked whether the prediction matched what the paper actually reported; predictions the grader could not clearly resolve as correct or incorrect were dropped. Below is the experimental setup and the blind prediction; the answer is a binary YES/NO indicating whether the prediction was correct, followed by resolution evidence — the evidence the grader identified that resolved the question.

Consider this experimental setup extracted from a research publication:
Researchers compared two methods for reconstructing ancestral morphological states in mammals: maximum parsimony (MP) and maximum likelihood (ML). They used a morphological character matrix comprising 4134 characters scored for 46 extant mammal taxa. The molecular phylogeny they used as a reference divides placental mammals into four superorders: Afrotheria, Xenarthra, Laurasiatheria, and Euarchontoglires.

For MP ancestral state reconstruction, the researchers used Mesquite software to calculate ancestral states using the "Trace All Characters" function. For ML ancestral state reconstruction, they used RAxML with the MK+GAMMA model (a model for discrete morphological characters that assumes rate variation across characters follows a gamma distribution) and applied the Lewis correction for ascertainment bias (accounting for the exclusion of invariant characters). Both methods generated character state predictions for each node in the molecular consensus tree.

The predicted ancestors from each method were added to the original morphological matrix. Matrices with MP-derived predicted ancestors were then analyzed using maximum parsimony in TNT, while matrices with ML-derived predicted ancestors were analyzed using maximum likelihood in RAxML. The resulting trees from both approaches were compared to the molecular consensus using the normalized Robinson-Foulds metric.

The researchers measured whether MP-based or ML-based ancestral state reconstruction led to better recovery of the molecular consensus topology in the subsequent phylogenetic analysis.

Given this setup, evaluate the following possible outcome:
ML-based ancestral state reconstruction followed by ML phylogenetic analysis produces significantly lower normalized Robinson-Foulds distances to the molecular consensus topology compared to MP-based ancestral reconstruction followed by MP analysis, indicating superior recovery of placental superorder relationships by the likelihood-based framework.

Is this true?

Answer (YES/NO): NO